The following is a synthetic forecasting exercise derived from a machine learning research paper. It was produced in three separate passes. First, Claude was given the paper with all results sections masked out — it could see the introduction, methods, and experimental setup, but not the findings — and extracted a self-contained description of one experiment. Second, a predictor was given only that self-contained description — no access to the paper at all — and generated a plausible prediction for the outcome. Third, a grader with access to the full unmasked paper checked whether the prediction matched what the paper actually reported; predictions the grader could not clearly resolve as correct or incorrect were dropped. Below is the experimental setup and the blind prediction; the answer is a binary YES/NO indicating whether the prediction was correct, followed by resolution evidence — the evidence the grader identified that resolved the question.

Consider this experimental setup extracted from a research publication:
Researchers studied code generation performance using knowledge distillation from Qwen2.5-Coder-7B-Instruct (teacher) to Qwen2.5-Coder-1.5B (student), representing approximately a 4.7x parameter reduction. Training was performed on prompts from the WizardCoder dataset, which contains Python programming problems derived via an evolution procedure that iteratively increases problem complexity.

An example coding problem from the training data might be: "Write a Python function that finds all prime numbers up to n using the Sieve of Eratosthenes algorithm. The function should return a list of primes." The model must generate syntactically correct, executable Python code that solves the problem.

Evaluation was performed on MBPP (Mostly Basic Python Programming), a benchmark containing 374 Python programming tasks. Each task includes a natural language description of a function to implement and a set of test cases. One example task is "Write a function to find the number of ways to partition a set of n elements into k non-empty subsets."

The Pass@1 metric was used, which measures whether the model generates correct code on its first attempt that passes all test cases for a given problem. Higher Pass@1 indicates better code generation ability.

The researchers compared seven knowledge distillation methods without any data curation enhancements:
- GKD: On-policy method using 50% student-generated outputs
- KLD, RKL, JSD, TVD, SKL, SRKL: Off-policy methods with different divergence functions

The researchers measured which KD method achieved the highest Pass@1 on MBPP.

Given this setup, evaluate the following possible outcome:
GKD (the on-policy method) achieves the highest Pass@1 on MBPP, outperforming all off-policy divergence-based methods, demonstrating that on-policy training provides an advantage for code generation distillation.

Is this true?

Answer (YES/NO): NO